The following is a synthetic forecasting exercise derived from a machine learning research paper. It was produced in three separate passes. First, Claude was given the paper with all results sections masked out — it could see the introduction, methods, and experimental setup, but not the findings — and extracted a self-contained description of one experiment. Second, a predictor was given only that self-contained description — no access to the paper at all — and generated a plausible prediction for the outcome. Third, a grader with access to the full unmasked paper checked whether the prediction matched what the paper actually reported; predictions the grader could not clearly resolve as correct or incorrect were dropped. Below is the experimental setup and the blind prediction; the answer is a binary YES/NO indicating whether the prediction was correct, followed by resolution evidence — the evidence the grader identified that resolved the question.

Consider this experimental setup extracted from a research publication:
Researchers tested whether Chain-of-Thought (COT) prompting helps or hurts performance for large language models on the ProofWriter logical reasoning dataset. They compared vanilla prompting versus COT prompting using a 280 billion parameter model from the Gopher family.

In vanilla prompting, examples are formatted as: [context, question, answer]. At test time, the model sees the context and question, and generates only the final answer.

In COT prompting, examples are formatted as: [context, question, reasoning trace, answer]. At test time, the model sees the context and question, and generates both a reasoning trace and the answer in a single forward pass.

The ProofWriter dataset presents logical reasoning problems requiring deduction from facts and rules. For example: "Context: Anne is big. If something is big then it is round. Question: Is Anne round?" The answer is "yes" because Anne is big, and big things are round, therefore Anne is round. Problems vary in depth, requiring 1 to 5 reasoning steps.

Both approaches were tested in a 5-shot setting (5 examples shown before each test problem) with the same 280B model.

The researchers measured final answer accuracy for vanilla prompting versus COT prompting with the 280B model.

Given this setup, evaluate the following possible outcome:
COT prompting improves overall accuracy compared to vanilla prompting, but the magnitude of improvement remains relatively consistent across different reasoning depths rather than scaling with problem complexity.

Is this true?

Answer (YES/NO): NO